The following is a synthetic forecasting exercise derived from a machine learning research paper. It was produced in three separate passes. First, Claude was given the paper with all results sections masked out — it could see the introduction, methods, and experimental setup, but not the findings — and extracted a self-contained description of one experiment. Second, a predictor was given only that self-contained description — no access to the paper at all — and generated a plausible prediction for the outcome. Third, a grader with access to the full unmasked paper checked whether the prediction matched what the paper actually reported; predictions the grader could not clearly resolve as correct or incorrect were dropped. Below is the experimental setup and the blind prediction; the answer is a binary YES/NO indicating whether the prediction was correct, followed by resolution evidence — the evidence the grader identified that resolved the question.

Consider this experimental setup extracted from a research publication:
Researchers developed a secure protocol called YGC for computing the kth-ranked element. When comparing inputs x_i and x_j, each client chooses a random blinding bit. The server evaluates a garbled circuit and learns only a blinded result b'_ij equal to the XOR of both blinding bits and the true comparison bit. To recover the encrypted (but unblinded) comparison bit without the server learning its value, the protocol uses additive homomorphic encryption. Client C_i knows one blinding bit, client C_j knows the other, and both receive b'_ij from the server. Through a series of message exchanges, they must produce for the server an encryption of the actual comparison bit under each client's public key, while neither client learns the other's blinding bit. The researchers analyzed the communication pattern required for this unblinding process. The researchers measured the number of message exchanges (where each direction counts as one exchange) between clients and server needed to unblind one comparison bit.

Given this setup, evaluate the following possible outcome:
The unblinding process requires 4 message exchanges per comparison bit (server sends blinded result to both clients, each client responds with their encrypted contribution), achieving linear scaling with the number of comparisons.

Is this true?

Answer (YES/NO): YES